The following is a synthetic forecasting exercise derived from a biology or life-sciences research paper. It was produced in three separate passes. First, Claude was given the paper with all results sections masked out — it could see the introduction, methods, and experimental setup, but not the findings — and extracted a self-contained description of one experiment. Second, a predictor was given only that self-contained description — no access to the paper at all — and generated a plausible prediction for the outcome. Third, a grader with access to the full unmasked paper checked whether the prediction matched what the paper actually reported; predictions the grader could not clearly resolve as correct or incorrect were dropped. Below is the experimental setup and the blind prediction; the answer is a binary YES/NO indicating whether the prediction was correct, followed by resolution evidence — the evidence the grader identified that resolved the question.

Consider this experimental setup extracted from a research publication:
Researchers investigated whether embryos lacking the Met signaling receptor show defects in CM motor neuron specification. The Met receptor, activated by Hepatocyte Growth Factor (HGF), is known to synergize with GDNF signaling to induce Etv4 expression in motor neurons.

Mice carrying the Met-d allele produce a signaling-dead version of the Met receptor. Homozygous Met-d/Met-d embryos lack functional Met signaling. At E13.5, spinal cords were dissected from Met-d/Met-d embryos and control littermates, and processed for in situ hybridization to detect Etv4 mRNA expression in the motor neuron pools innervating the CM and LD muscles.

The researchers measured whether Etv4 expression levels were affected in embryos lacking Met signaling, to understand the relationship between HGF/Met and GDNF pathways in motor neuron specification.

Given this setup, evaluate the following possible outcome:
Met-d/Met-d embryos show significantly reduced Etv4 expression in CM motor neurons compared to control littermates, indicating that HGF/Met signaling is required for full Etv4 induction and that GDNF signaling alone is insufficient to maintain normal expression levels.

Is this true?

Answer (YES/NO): YES